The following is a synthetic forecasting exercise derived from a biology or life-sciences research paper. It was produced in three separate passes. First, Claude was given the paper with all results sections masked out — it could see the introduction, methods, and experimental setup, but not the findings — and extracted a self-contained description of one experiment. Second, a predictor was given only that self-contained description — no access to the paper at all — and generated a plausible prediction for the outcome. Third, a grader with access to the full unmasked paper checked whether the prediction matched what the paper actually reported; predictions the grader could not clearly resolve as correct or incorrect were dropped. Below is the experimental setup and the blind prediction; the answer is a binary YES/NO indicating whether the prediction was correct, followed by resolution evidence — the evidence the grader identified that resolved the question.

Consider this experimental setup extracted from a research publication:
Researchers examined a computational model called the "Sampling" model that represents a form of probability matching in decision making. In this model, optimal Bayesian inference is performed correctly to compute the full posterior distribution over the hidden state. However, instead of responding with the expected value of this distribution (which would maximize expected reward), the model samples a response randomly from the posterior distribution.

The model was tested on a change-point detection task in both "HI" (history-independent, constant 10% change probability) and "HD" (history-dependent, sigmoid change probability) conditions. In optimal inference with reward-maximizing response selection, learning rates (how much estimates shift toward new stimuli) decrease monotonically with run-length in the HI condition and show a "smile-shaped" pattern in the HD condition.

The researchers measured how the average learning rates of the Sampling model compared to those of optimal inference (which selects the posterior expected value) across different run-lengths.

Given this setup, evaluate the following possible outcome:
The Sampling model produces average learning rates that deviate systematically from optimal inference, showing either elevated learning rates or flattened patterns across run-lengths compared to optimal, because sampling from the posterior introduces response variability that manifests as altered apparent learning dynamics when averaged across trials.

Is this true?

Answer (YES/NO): YES